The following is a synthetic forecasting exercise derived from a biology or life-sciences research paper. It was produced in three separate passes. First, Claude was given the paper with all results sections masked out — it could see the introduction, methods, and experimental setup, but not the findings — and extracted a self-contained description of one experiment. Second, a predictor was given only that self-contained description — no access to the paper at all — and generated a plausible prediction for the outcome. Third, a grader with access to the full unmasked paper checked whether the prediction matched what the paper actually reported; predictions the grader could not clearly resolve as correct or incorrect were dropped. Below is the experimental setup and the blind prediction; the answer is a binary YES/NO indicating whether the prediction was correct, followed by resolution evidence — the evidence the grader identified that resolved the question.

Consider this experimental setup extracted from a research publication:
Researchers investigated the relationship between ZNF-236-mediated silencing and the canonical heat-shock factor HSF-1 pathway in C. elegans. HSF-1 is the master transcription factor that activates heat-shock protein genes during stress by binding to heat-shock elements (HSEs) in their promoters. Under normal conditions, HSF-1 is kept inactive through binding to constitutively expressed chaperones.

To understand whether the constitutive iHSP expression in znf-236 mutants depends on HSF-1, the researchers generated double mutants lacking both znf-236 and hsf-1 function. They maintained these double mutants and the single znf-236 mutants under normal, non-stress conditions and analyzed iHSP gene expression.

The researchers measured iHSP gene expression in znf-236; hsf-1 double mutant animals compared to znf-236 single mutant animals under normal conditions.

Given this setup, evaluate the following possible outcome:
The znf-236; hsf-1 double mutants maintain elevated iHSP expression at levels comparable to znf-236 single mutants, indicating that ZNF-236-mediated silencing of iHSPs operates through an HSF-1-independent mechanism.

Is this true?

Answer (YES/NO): NO